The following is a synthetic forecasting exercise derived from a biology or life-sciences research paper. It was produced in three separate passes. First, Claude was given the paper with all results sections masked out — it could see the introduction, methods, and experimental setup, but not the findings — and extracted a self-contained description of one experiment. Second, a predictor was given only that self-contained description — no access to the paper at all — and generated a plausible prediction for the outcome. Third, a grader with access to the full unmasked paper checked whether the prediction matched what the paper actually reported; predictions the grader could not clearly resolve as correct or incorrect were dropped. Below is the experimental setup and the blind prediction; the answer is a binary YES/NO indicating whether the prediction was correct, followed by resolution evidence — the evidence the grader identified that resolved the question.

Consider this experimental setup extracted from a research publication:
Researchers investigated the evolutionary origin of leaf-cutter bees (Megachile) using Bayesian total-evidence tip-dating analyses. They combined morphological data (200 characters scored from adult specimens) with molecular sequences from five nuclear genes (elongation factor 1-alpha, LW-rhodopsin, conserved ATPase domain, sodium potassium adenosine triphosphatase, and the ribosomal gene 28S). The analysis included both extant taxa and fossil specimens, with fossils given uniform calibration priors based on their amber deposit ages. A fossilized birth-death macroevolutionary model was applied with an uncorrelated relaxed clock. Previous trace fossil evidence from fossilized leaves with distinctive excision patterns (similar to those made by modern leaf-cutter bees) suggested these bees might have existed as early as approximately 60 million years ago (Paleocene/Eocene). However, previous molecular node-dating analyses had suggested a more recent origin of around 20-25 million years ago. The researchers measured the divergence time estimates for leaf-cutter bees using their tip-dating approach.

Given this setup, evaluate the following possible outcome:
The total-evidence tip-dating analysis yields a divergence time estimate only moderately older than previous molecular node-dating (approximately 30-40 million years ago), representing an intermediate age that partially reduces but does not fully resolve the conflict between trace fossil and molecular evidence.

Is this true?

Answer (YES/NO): NO